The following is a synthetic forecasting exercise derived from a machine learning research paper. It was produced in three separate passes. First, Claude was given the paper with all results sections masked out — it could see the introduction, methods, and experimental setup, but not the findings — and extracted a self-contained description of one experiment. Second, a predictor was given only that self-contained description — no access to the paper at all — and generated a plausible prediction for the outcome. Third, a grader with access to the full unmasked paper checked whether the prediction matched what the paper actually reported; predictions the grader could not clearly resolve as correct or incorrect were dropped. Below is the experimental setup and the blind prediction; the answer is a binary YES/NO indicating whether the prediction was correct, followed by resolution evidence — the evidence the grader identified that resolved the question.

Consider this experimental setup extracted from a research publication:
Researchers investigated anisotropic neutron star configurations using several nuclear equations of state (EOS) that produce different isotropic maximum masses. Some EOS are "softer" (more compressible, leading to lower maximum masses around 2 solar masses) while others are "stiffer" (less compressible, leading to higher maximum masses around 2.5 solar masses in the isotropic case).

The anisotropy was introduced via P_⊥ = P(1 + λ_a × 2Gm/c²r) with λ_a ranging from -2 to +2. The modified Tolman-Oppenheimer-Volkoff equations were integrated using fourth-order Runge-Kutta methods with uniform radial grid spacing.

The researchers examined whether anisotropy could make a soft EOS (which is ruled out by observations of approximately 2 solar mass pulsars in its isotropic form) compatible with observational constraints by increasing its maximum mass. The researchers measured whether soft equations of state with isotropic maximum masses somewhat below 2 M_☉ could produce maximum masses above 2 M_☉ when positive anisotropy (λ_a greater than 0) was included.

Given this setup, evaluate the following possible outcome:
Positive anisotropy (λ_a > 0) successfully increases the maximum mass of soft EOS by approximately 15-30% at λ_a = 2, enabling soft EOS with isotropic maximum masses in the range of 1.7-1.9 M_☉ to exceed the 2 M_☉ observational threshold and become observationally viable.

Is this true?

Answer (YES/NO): NO